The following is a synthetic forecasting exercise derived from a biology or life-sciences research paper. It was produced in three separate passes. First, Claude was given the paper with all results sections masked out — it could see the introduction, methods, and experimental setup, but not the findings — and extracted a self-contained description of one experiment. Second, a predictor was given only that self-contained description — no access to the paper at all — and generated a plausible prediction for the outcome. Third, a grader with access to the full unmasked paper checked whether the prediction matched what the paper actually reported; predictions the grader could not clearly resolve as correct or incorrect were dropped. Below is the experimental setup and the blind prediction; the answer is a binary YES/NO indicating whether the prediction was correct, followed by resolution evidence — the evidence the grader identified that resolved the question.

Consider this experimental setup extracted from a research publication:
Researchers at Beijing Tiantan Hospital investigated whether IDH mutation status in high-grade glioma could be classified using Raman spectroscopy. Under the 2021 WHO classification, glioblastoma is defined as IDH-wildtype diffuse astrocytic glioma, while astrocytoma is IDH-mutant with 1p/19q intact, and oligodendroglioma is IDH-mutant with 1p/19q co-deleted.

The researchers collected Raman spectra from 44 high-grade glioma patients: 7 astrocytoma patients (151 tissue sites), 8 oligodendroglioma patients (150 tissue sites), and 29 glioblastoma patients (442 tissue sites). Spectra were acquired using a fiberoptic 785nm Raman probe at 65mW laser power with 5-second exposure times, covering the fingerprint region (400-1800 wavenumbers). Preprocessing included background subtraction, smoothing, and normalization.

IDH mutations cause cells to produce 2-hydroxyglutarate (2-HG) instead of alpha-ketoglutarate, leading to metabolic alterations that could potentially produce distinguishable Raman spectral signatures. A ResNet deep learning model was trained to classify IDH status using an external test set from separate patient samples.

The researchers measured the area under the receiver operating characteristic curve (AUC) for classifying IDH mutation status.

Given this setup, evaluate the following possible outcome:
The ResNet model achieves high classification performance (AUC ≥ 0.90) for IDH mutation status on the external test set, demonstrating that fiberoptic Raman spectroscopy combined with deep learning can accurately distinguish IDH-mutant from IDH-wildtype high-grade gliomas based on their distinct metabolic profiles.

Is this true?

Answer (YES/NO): YES